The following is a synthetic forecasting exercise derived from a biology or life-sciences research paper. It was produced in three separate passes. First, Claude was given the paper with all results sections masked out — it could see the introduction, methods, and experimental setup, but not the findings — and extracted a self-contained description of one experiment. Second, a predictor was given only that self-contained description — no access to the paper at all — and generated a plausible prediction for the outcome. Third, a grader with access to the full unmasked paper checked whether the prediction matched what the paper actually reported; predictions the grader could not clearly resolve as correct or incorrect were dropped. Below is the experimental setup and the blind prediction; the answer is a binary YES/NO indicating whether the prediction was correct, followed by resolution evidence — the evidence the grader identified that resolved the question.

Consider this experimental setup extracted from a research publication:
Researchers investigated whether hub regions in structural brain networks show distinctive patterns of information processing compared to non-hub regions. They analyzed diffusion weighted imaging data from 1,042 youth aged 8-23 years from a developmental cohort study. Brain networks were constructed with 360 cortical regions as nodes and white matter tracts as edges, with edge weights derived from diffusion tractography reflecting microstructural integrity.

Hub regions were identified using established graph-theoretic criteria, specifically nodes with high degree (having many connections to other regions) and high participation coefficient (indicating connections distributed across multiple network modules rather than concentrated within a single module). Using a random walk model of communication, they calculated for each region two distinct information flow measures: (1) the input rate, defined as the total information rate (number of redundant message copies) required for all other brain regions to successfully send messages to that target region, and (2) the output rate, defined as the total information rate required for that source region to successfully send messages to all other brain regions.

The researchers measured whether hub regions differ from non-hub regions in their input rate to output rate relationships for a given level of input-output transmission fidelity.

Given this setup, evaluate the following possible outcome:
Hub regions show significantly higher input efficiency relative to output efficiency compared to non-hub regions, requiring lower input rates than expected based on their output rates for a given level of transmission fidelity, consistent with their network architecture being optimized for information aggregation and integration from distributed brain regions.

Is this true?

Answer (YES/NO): YES